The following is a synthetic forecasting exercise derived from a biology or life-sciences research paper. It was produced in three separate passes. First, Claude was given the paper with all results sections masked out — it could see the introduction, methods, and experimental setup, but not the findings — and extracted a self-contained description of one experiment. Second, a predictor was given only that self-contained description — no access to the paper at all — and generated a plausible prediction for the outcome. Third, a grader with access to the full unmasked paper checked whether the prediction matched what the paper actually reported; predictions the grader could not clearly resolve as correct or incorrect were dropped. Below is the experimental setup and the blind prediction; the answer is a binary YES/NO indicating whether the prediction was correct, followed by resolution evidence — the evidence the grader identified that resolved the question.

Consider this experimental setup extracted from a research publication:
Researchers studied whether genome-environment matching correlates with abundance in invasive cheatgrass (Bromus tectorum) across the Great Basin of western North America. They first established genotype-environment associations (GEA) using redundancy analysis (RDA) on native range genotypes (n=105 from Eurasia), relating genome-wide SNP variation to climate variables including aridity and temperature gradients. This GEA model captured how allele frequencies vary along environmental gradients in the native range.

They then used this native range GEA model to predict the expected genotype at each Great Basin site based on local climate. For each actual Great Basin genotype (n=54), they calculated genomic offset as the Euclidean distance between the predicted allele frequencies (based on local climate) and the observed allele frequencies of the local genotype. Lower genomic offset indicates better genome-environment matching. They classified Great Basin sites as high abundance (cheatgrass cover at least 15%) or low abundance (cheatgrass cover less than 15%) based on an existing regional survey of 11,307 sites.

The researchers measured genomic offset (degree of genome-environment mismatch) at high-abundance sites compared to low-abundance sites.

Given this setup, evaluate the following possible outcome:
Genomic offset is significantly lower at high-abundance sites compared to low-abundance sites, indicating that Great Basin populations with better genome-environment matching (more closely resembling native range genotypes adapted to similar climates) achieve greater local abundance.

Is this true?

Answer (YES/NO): YES